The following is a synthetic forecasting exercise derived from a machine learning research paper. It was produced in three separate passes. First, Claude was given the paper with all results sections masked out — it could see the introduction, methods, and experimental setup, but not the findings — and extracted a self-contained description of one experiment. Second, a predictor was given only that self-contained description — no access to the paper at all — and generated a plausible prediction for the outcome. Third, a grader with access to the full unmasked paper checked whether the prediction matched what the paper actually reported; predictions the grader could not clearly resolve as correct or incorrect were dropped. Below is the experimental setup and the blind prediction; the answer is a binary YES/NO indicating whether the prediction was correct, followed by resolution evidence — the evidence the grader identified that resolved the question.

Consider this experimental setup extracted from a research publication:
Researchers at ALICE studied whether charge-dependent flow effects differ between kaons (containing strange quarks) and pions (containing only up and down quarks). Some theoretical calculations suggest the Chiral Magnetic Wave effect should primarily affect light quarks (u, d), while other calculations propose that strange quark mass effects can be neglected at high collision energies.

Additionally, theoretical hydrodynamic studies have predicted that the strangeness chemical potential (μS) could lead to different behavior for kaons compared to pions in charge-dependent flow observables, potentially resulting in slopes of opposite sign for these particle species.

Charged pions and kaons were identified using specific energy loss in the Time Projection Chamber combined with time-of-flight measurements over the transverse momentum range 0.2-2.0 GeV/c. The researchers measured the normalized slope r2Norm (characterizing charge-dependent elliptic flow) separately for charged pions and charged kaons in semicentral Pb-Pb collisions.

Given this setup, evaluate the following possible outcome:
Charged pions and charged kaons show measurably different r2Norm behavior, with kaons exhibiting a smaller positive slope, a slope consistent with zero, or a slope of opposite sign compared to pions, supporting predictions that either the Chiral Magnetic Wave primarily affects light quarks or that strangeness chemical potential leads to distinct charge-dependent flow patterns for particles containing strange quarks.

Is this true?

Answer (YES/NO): NO